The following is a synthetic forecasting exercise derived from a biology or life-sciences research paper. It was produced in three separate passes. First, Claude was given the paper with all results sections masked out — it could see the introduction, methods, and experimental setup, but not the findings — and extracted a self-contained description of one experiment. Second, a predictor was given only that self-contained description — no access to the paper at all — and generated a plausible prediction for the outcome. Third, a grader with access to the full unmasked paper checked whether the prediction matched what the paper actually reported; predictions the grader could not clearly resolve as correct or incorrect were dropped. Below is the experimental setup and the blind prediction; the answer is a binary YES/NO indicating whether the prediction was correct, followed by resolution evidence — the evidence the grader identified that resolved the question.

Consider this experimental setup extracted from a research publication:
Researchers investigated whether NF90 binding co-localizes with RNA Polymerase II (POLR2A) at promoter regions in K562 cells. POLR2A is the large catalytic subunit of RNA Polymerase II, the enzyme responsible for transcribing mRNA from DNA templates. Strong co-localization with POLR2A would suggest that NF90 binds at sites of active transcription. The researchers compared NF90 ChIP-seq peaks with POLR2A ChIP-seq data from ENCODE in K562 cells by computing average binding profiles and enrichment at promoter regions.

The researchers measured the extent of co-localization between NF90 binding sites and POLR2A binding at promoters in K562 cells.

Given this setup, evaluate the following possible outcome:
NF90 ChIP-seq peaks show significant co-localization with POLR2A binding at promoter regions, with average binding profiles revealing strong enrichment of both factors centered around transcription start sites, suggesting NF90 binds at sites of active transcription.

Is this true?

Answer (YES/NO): YES